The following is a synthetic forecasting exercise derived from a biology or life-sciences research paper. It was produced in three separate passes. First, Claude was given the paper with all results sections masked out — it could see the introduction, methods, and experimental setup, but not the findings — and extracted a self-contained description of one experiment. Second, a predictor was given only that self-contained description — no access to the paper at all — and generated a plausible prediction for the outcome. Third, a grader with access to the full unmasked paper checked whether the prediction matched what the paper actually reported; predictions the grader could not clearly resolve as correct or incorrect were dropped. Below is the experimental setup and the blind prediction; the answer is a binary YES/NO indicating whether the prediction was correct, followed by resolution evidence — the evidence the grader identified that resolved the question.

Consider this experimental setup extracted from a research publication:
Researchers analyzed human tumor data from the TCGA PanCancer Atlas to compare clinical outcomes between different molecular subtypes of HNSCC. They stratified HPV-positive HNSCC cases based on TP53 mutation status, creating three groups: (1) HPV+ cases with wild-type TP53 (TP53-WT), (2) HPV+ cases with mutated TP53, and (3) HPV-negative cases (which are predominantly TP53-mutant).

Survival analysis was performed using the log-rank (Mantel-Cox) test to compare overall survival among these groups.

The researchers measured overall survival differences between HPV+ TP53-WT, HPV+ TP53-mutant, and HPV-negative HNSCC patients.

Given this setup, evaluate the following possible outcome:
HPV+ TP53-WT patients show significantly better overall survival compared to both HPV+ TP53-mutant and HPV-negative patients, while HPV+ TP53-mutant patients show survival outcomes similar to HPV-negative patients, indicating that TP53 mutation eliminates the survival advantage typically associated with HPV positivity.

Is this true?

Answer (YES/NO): YES